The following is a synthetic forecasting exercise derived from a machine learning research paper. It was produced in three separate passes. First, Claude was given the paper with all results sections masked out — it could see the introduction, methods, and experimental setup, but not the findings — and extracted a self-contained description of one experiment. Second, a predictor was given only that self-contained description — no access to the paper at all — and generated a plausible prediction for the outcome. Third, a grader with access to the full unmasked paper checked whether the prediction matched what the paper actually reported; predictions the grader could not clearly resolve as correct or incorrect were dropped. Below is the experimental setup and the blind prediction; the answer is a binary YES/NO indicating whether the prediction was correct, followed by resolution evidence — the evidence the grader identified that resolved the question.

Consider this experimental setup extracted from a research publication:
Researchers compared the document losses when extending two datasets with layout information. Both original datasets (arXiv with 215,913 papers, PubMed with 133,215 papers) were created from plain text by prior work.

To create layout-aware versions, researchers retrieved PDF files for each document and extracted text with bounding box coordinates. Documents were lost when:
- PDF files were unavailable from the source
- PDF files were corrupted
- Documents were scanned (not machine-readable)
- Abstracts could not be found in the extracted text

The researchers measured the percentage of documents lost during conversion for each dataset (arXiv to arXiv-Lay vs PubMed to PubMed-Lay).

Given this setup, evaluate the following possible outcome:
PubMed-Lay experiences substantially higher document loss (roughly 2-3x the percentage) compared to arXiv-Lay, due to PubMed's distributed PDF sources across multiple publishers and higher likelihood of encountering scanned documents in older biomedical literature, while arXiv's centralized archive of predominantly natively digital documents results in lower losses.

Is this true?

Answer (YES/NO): NO